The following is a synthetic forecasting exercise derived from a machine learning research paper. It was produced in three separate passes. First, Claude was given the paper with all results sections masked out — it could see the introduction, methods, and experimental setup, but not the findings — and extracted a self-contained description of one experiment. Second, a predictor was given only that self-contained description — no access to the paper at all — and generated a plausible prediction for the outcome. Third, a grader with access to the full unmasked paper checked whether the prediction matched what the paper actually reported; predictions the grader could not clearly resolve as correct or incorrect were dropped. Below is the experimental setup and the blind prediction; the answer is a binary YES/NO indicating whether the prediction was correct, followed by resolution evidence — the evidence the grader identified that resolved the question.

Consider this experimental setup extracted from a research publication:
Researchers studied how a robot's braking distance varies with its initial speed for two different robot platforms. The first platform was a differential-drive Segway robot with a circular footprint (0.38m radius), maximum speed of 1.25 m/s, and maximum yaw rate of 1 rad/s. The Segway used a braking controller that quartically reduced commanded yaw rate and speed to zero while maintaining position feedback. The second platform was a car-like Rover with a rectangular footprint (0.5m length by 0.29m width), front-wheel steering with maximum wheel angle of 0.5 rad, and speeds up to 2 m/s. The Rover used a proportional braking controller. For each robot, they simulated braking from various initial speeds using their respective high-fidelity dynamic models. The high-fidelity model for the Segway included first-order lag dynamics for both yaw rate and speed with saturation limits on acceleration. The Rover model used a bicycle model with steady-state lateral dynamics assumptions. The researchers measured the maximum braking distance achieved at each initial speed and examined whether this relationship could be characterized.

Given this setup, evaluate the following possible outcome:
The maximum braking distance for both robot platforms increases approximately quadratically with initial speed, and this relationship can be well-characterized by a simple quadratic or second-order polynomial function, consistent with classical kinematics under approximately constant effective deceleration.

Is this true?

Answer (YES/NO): NO